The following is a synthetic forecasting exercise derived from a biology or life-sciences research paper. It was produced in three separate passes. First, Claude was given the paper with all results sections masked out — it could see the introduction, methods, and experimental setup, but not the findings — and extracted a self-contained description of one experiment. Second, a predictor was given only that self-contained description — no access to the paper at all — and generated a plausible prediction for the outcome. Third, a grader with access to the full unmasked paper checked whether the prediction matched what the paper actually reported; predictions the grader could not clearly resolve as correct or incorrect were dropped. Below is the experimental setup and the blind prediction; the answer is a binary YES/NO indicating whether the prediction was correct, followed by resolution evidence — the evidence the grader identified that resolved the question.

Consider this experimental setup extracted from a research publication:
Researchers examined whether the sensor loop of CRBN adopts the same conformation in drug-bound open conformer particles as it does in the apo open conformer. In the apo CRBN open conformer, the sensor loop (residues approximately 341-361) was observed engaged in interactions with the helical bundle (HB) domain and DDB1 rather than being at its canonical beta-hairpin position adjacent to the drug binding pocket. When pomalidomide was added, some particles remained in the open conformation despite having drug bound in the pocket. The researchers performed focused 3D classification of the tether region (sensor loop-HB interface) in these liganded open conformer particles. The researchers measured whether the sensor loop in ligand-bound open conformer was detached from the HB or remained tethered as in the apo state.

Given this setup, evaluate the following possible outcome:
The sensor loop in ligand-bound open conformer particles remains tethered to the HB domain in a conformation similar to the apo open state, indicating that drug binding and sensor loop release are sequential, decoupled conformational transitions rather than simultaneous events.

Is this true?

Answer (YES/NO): YES